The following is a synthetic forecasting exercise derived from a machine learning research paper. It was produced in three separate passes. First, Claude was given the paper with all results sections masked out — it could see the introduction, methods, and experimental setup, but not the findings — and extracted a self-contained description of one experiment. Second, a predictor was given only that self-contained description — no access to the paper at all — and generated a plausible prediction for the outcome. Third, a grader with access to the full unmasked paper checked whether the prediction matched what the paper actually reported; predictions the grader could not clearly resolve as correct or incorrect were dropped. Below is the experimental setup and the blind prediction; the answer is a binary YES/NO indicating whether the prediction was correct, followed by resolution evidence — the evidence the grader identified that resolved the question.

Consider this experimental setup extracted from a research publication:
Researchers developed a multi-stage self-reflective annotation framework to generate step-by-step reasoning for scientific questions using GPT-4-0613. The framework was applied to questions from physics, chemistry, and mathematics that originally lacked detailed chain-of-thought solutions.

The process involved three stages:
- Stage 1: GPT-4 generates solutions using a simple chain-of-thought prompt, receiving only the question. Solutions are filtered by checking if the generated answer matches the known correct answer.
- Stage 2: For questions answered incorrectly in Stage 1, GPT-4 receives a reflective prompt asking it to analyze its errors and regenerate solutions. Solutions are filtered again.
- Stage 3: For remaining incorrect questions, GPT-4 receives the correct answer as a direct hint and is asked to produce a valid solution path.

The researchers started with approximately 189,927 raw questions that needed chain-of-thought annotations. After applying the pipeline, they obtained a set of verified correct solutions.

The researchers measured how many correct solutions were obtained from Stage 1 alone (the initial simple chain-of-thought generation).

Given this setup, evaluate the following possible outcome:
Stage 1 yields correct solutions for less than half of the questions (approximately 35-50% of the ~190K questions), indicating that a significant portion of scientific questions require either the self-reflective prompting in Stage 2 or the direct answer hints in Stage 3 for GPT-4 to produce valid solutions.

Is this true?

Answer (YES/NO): NO